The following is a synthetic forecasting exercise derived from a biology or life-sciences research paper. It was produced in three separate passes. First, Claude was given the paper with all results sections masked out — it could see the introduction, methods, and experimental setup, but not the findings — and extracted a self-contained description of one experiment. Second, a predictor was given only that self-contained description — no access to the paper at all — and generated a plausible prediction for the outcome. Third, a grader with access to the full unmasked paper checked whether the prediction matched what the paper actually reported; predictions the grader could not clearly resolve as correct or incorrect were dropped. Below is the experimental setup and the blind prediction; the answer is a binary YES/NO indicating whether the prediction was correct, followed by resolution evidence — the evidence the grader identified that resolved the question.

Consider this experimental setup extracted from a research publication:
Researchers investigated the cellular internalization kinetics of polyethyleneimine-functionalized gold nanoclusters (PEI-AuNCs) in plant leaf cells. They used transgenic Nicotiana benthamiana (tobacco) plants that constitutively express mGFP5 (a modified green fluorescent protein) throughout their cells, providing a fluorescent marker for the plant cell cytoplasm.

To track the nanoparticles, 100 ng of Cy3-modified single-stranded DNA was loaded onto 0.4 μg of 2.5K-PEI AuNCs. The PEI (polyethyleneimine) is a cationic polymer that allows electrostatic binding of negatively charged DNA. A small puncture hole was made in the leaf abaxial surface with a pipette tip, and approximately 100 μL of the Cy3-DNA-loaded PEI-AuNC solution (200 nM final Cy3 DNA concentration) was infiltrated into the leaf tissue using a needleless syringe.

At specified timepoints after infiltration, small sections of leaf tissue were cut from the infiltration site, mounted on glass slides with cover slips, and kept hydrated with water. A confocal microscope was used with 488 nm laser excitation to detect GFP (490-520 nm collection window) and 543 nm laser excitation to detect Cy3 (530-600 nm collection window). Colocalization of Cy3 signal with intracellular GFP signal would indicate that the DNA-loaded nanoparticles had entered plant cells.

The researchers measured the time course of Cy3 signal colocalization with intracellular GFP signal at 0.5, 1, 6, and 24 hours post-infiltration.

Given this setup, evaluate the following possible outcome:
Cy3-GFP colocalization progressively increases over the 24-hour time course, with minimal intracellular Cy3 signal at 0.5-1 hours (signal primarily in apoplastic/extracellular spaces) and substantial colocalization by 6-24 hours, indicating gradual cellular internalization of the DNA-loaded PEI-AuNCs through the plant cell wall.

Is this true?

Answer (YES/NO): NO